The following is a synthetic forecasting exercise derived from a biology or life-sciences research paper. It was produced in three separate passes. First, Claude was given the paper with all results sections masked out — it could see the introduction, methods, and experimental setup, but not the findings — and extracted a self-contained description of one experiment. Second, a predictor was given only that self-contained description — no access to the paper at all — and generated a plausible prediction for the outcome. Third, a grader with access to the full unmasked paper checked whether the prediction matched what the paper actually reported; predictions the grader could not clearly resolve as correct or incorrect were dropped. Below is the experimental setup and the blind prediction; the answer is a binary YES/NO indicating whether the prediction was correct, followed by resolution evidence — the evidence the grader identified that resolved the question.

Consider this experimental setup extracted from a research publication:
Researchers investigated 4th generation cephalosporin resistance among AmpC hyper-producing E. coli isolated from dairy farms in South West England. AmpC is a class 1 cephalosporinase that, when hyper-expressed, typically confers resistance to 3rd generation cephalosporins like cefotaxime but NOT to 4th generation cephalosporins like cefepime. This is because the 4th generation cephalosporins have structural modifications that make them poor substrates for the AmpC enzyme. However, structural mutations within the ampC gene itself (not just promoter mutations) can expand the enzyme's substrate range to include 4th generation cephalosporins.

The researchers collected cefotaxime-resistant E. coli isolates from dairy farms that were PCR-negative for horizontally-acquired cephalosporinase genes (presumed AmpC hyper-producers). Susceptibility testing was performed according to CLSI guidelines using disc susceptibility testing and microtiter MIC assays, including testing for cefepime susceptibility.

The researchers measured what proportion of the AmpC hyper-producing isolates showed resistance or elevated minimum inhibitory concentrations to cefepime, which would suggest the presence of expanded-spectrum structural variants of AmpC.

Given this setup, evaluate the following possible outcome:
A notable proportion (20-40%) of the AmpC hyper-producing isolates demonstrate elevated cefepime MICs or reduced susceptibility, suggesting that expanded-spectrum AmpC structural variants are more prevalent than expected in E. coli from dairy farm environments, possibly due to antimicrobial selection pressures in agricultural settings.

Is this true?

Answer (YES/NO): NO